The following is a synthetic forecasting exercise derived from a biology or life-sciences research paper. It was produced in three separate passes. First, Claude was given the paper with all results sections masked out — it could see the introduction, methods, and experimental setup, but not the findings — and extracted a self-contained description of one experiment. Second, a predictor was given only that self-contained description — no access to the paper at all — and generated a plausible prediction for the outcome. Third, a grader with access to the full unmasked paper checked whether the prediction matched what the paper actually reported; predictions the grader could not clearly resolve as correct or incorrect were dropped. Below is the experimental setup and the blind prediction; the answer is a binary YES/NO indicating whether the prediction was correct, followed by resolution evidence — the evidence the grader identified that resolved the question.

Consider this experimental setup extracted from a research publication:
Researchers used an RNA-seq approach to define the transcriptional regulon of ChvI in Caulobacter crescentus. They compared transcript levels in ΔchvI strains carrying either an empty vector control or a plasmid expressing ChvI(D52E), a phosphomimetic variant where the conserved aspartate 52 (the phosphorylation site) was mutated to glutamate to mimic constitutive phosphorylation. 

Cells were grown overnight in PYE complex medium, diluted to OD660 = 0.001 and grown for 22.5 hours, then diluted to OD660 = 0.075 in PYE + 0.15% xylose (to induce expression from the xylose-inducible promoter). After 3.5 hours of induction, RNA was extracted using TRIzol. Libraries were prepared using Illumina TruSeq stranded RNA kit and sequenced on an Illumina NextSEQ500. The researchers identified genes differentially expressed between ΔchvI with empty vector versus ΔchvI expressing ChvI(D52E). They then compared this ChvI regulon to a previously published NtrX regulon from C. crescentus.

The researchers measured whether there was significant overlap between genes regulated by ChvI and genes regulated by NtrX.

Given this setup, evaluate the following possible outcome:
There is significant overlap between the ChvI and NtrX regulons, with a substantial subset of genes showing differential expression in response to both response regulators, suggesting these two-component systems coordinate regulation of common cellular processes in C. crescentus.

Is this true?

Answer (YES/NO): YES